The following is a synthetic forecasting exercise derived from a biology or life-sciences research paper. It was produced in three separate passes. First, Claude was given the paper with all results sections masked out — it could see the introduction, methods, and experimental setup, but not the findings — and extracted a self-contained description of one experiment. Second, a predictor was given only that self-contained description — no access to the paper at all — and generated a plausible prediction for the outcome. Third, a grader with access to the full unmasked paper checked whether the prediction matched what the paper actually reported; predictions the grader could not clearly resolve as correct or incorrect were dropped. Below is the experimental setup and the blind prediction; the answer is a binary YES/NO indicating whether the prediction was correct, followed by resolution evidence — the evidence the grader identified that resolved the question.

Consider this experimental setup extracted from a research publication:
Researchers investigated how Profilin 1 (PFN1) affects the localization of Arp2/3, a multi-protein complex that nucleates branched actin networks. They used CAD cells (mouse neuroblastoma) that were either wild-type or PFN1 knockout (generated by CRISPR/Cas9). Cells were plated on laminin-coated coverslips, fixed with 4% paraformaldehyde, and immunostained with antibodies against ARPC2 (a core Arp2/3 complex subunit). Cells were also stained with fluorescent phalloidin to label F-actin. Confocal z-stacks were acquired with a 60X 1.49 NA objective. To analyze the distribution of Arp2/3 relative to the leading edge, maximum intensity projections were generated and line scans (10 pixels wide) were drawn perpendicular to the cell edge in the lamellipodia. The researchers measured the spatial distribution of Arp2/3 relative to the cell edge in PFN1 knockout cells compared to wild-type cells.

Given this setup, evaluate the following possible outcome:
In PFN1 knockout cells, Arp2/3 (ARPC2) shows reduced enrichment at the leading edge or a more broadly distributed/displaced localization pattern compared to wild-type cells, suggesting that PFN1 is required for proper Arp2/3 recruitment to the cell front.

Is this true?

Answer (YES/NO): YES